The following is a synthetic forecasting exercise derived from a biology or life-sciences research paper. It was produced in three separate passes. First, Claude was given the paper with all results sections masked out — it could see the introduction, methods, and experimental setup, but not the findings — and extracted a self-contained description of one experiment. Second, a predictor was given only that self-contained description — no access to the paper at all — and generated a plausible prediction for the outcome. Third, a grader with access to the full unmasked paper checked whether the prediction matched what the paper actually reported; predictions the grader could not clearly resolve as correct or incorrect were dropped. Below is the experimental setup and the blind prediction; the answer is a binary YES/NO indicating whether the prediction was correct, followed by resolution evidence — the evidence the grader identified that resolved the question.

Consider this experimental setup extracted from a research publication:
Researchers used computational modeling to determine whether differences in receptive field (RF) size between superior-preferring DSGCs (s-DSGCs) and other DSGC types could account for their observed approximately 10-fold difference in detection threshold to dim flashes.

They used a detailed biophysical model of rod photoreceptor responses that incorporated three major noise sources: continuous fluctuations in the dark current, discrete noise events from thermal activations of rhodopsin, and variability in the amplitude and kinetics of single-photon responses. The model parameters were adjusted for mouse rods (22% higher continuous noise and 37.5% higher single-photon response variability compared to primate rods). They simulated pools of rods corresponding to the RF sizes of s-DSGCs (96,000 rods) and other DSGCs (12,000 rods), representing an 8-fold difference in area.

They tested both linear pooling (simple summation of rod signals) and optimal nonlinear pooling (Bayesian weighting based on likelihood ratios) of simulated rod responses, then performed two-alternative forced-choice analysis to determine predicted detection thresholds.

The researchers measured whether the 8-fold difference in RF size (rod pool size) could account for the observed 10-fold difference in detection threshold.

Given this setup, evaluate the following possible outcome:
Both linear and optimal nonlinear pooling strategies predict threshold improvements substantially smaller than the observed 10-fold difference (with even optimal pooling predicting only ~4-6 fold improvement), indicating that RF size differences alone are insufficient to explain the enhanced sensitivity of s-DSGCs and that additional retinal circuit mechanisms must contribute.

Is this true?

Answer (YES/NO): NO